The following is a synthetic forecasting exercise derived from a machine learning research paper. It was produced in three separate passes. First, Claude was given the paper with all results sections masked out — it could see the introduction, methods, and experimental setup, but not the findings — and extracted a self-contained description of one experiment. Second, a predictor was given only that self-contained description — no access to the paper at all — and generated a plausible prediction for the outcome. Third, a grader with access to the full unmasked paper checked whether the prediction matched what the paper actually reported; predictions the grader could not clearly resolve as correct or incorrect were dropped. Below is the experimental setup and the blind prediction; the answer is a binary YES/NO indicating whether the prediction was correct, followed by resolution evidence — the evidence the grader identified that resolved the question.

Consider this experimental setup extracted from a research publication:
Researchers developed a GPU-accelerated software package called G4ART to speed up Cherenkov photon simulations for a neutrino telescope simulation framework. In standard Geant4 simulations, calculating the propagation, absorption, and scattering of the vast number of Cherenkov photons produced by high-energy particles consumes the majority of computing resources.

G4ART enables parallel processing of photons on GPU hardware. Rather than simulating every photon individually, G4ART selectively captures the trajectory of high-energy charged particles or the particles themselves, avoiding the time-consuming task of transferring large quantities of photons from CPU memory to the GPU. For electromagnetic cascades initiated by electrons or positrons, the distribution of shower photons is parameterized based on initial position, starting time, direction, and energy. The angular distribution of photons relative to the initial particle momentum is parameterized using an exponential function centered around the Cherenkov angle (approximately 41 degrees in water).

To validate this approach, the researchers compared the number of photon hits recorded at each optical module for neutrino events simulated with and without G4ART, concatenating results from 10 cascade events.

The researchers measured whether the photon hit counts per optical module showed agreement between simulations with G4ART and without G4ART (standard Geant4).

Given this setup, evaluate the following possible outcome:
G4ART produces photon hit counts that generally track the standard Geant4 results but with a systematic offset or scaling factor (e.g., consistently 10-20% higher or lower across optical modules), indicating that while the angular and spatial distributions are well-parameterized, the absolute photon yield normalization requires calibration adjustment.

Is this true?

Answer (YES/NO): NO